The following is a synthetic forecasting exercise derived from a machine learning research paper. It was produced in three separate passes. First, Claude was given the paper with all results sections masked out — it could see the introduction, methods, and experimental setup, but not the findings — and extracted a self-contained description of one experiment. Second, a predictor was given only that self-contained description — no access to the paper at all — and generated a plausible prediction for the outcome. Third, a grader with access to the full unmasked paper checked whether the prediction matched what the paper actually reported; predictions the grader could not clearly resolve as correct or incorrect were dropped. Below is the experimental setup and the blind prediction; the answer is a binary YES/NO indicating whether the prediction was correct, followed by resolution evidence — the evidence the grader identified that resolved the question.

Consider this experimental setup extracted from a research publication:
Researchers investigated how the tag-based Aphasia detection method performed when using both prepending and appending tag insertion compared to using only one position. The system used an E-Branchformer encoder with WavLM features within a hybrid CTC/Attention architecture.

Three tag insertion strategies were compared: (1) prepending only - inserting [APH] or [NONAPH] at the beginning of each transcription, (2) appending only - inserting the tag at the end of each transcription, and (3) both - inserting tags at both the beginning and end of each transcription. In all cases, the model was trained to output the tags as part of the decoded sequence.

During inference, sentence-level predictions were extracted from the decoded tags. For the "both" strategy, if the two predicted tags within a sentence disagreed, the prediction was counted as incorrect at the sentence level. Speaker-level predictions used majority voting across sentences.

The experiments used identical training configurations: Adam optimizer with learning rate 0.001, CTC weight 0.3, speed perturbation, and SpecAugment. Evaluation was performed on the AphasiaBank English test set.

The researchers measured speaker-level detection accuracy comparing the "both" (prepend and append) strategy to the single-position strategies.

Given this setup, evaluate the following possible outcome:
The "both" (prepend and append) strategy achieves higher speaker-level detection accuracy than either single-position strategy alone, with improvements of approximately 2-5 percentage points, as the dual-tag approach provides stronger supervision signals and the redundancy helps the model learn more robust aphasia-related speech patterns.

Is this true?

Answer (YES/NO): NO